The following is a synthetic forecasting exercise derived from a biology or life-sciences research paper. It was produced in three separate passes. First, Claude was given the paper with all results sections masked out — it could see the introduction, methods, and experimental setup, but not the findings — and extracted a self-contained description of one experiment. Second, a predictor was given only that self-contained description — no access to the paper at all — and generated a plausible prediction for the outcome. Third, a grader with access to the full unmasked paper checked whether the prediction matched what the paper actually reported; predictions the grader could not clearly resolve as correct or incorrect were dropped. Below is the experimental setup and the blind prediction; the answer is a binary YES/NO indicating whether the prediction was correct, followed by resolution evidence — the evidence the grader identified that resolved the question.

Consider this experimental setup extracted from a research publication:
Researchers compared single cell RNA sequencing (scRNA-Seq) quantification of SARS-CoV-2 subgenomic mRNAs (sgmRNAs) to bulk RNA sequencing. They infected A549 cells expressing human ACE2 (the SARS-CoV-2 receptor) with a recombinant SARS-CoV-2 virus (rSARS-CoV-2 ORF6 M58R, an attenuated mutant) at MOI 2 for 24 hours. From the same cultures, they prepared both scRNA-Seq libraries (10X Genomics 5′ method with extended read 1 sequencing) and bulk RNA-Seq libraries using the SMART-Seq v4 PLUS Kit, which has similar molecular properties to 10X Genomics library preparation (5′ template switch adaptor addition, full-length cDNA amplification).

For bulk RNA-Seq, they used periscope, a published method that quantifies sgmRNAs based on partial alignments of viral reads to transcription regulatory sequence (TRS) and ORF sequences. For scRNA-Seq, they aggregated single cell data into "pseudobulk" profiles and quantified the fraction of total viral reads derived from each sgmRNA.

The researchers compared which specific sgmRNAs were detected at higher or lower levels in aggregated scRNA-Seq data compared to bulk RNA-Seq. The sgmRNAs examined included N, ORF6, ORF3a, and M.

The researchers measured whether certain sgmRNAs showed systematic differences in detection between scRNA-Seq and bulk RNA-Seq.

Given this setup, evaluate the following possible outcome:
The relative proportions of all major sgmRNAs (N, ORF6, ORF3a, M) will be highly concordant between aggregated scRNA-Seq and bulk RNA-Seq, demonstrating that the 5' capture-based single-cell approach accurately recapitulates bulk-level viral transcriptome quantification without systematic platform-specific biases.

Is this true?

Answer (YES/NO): NO